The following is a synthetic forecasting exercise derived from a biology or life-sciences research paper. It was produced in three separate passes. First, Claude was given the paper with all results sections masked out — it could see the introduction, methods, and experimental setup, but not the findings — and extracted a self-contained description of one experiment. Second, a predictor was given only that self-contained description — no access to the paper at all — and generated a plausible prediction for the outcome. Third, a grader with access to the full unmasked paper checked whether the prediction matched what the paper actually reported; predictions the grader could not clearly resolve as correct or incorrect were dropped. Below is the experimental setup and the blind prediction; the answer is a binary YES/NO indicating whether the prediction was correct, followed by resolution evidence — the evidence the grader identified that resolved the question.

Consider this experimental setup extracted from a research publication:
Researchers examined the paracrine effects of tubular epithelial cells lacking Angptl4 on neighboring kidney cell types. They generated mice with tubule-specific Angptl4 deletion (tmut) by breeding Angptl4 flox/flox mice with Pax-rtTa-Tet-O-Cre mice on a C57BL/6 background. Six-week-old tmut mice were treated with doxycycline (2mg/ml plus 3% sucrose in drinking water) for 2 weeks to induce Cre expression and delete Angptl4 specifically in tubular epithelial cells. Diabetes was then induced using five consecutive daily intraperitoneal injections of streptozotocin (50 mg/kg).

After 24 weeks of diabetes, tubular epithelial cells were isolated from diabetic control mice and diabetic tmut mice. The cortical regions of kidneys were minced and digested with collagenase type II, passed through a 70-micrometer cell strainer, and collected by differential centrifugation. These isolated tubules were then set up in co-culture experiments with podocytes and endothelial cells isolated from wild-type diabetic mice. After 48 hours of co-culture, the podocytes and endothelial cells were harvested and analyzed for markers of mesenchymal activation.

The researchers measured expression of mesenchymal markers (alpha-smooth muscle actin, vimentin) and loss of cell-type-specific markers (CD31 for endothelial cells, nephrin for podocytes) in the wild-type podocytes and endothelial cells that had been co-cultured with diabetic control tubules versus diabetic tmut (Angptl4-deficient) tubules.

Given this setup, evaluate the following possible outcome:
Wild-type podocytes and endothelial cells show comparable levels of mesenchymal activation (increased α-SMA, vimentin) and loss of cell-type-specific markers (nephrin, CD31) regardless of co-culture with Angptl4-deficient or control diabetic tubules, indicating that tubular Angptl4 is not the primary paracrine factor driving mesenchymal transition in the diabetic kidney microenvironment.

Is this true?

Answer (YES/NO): NO